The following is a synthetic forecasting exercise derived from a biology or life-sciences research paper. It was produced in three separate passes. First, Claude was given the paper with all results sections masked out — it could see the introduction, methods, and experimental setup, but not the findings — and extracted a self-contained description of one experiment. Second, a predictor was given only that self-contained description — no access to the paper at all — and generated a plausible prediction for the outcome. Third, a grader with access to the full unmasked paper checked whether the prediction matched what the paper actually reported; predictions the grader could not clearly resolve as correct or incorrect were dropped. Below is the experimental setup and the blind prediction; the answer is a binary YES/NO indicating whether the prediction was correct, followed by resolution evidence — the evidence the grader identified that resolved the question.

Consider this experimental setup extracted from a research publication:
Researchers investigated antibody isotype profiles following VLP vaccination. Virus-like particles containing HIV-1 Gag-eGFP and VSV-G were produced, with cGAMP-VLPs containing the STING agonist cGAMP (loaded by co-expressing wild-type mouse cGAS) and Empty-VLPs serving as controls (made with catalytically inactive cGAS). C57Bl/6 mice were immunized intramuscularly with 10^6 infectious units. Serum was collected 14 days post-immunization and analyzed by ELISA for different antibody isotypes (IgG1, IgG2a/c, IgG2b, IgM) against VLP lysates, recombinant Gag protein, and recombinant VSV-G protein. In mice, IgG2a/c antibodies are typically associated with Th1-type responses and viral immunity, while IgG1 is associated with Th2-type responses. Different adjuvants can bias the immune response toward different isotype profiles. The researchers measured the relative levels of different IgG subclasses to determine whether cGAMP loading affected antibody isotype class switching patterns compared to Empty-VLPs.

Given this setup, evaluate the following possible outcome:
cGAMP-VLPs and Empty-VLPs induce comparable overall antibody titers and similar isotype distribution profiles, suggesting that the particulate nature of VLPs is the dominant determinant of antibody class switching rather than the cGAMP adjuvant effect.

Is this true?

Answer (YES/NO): NO